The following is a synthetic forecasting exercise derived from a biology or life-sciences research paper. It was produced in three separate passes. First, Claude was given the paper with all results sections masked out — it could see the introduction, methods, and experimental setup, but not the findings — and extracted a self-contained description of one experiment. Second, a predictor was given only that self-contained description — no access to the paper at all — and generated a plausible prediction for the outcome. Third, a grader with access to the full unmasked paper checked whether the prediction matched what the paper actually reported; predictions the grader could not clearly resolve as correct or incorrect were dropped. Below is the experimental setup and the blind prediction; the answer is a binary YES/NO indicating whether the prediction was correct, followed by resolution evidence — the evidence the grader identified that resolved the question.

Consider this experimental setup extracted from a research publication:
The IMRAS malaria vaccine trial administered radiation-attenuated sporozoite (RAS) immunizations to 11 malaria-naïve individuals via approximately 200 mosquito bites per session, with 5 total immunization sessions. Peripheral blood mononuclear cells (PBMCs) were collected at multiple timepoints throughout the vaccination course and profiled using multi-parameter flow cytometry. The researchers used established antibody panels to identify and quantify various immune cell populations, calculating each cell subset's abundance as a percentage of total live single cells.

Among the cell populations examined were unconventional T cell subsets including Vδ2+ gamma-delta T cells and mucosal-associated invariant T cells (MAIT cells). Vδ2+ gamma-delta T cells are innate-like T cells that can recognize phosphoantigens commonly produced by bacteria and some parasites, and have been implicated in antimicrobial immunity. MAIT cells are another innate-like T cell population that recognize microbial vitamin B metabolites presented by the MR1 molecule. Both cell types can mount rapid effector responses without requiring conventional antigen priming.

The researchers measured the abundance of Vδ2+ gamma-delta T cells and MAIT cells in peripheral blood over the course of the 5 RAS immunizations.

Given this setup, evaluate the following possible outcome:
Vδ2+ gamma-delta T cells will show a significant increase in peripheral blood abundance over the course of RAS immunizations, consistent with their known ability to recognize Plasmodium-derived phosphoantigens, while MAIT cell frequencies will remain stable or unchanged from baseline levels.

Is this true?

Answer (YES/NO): NO